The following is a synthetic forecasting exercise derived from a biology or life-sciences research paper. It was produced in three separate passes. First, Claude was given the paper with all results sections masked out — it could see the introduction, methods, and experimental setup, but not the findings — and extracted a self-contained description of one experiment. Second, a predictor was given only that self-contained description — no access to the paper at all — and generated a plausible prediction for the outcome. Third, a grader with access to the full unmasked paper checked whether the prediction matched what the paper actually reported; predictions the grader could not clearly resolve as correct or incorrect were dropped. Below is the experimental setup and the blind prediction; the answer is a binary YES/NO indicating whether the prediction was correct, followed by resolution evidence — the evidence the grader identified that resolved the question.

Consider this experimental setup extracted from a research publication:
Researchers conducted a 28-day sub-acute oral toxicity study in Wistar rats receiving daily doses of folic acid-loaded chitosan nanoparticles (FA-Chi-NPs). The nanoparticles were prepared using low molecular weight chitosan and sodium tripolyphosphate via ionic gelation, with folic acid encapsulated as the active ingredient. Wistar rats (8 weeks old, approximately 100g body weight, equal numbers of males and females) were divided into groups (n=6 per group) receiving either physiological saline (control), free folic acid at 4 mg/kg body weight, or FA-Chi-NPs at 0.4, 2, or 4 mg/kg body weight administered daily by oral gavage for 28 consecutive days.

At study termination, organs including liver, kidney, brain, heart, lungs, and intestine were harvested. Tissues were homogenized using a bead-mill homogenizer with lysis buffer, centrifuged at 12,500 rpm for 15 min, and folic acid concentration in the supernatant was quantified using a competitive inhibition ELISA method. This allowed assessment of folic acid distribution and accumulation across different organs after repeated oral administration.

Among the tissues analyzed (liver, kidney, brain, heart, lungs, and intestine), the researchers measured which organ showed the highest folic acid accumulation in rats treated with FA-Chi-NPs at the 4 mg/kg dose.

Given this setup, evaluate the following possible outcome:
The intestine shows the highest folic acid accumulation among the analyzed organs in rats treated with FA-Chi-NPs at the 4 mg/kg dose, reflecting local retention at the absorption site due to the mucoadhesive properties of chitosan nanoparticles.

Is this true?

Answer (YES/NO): YES